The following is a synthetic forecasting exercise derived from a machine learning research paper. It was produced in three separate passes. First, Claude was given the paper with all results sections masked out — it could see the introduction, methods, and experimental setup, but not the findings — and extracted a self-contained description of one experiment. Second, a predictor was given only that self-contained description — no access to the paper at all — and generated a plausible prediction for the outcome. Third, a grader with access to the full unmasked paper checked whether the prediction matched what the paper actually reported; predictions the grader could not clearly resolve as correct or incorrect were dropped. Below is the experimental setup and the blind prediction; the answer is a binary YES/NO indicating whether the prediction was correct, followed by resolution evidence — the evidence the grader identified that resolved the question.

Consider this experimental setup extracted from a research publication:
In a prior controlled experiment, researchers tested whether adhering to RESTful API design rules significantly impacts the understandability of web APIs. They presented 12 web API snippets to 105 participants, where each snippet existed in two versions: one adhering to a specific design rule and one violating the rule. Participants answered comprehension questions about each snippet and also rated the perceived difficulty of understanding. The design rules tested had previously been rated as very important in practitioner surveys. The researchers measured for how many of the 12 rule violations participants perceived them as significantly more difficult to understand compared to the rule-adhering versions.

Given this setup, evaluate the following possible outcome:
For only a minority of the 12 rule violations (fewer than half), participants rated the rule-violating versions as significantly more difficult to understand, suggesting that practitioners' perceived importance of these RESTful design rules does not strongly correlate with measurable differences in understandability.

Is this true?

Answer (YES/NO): NO